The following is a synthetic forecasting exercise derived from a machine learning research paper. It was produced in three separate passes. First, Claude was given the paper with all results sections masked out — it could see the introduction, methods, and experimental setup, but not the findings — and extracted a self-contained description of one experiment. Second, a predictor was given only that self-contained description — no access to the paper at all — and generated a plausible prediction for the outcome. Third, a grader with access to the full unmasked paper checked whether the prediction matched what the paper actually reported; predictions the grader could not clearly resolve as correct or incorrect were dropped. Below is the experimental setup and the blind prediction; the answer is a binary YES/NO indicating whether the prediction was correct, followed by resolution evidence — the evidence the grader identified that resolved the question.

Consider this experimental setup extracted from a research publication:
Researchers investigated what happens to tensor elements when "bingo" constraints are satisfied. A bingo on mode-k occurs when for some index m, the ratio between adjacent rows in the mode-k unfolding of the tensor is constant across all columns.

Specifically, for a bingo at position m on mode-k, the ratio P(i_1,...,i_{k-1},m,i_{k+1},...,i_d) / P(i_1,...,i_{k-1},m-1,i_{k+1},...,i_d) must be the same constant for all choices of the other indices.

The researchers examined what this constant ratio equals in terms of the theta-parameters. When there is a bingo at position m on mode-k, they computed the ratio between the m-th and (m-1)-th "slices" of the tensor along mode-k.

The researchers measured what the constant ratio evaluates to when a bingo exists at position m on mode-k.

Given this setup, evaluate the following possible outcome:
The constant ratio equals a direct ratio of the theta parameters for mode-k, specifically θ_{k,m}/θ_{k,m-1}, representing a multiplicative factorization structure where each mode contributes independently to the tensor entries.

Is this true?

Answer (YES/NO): NO